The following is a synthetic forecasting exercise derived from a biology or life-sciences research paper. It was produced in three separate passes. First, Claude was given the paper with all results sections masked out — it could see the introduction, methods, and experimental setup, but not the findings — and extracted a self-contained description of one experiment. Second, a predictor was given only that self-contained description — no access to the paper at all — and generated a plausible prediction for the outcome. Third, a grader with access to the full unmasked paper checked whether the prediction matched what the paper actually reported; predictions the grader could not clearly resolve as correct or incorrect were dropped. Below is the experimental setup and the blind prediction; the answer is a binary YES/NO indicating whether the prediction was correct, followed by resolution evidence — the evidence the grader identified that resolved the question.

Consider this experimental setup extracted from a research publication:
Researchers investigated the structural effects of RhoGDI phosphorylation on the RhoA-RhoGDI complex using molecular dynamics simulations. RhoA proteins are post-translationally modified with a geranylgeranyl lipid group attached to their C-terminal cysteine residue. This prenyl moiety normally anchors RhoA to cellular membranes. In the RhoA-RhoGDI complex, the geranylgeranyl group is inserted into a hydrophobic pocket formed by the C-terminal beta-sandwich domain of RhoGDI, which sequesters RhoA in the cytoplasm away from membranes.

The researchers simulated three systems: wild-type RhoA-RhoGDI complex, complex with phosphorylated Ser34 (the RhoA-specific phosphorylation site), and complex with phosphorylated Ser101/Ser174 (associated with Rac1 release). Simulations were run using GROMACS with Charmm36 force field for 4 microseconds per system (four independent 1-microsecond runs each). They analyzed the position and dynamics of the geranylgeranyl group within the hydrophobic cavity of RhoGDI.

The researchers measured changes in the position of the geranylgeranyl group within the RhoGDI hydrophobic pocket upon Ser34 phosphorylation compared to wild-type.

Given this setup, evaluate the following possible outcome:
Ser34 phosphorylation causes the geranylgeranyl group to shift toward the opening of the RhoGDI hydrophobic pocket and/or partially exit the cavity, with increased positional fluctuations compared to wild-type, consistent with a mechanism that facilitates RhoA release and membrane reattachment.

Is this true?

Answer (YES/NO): YES